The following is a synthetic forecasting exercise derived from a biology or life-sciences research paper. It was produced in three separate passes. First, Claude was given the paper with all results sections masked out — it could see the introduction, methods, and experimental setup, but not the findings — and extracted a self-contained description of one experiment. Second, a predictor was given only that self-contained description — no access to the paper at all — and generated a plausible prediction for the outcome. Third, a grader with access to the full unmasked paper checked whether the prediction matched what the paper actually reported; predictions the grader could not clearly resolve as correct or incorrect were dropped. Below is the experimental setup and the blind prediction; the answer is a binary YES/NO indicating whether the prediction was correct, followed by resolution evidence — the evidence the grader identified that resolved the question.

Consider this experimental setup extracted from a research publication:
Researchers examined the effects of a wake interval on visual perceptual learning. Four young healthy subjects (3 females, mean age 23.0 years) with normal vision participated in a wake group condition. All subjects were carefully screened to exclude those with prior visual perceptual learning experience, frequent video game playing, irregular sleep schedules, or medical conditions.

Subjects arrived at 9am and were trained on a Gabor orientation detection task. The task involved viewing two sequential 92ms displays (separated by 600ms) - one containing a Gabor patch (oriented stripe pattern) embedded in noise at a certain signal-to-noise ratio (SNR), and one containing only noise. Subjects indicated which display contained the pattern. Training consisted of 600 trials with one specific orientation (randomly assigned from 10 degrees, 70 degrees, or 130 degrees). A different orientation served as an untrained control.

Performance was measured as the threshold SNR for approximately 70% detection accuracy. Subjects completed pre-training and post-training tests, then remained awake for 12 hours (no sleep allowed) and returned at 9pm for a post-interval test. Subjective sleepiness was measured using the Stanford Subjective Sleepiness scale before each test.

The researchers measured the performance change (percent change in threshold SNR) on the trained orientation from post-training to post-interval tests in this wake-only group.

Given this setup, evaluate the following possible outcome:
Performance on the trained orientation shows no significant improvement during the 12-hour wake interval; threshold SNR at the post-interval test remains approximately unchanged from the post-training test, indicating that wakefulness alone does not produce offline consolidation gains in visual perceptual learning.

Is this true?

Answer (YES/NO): YES